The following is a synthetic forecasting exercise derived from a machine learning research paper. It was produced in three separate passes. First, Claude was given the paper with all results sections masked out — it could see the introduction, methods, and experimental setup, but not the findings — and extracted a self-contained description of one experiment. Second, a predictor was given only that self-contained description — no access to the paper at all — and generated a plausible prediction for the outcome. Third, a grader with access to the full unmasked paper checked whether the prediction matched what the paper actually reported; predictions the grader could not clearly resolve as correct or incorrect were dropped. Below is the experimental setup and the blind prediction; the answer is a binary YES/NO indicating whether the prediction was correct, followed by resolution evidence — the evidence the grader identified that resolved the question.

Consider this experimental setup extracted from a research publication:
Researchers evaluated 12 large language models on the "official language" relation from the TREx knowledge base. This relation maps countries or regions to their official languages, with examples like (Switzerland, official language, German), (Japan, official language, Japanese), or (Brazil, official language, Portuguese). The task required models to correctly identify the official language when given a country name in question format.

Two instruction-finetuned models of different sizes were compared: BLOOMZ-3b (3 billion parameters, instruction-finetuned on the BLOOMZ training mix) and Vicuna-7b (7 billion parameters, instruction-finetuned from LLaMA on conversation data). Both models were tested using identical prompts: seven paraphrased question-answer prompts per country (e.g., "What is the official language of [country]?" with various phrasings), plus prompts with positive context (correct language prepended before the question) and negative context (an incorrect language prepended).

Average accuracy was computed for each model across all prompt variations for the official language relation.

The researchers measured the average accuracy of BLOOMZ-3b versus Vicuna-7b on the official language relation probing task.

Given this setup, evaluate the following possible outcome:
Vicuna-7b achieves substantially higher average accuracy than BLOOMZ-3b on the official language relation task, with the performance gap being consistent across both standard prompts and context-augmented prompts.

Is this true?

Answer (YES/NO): NO